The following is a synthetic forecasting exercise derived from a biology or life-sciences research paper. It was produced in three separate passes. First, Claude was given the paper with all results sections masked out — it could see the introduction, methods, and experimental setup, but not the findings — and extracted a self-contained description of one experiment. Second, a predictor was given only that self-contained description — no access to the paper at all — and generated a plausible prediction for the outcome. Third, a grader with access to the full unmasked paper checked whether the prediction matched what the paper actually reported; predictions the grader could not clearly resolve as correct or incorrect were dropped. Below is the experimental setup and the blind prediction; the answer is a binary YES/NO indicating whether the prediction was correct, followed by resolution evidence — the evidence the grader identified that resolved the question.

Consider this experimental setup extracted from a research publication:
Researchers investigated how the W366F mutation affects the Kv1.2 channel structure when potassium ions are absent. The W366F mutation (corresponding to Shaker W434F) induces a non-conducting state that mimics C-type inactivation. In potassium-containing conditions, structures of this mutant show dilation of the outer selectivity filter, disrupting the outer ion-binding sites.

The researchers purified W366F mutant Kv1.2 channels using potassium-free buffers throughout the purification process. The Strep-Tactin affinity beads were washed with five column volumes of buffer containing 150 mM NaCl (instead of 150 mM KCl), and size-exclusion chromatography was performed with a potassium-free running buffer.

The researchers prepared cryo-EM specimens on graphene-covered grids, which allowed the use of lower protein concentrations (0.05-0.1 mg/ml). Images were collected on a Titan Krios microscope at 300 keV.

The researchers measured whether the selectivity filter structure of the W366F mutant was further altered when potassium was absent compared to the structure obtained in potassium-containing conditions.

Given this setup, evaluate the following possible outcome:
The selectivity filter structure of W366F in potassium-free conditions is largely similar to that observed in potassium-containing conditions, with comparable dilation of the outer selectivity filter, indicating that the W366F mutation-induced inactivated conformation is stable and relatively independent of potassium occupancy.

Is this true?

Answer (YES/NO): NO